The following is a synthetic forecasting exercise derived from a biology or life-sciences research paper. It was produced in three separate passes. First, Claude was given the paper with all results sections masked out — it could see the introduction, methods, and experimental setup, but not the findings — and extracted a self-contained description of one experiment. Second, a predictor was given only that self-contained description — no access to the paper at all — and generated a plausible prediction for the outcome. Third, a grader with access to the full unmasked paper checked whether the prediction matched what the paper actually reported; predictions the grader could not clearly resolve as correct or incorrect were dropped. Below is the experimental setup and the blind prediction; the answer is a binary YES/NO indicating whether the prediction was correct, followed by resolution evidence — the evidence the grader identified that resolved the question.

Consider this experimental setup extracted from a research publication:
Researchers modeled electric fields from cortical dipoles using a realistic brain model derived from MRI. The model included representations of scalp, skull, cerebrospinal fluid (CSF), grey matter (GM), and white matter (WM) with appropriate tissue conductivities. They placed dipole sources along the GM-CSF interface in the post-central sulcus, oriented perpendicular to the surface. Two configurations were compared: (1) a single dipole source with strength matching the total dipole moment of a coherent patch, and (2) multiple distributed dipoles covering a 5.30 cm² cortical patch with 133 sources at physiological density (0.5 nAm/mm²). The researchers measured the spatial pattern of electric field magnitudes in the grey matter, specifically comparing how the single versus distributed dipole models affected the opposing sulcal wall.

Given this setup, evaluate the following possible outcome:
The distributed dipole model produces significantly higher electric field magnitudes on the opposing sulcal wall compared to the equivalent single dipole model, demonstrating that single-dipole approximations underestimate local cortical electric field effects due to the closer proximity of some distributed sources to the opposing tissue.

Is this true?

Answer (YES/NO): NO